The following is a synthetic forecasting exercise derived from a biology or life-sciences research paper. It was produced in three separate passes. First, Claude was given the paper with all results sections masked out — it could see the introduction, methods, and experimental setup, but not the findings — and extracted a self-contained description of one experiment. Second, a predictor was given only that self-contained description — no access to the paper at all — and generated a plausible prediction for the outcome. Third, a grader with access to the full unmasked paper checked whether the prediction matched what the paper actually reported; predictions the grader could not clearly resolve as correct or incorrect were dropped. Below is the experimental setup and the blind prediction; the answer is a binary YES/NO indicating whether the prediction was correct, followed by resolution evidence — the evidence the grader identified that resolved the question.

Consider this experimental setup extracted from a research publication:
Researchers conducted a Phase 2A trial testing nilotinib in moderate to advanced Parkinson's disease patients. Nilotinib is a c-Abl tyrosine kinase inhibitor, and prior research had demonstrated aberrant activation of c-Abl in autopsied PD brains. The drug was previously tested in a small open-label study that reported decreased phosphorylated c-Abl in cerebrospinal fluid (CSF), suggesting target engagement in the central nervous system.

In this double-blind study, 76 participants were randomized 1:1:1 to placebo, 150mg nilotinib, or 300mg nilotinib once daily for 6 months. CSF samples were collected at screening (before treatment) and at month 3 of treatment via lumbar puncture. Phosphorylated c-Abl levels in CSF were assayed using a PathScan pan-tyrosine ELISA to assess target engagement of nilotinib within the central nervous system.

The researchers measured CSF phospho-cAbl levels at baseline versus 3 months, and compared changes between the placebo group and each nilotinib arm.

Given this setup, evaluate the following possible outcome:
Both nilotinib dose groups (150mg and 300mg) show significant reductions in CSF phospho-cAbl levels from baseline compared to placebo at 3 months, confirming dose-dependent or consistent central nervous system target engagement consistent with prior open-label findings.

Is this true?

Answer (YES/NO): NO